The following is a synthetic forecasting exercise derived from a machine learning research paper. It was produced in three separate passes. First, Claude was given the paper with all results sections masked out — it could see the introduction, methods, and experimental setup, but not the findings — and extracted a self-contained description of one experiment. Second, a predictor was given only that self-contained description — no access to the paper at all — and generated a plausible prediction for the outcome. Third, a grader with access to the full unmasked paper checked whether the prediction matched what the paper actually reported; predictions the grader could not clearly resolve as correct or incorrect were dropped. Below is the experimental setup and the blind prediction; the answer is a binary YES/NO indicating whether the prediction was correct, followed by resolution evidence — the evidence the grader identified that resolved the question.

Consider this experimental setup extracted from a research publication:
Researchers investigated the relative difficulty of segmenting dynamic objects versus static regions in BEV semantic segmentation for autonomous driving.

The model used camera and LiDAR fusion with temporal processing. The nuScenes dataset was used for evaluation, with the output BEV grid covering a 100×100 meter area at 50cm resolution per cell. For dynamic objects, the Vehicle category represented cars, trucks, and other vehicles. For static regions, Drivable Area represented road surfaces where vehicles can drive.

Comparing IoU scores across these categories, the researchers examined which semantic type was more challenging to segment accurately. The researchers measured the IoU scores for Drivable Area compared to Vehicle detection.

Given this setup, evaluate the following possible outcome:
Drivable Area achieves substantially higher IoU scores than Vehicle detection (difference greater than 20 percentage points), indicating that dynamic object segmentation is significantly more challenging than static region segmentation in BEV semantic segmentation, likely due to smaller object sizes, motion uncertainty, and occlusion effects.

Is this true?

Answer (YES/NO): YES